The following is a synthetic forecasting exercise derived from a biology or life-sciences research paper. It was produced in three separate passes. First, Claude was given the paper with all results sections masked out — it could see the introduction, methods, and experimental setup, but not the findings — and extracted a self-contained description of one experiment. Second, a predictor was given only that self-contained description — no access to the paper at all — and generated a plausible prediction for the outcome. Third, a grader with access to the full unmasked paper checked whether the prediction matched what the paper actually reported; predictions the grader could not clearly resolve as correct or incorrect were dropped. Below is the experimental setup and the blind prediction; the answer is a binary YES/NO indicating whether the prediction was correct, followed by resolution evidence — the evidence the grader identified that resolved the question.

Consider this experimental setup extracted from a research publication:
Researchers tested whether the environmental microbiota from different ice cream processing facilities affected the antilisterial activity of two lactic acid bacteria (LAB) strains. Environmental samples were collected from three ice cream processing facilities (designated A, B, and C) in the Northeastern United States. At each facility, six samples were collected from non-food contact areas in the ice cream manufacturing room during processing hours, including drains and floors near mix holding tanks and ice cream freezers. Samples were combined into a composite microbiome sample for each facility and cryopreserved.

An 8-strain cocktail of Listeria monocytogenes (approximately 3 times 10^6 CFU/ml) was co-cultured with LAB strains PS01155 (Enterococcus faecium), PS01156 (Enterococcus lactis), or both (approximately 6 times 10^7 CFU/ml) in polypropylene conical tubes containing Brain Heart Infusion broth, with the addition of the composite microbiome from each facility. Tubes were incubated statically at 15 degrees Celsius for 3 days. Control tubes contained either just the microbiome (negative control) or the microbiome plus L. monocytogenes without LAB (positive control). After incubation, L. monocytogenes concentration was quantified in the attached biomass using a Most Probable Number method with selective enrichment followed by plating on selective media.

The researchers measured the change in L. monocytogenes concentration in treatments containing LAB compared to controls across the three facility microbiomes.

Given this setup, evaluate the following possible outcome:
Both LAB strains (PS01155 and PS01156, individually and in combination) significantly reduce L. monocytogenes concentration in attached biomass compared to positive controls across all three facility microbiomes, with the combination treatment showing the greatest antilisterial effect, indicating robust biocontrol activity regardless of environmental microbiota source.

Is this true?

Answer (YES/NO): NO